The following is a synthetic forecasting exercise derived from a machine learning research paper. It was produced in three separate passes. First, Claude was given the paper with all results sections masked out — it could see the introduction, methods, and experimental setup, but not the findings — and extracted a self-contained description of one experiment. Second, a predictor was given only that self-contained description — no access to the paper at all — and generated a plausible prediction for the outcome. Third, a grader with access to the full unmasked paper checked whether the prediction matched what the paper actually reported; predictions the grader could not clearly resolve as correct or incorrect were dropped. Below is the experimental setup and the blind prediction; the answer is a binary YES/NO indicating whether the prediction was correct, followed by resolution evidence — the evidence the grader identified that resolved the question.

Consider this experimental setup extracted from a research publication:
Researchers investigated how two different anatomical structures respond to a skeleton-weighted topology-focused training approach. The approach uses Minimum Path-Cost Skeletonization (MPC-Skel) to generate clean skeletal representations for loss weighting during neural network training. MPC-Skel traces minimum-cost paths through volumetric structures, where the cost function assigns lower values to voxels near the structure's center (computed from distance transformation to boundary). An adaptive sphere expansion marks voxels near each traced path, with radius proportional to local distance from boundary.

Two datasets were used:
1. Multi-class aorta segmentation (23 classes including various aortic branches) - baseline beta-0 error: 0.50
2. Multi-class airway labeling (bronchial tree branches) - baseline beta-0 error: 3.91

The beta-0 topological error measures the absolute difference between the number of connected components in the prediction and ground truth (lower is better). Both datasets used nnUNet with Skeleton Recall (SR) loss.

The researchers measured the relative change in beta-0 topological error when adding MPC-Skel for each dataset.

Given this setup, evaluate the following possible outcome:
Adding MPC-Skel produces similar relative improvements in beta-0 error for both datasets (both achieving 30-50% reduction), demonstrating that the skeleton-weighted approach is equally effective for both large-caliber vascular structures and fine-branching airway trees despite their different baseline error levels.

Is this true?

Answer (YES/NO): NO